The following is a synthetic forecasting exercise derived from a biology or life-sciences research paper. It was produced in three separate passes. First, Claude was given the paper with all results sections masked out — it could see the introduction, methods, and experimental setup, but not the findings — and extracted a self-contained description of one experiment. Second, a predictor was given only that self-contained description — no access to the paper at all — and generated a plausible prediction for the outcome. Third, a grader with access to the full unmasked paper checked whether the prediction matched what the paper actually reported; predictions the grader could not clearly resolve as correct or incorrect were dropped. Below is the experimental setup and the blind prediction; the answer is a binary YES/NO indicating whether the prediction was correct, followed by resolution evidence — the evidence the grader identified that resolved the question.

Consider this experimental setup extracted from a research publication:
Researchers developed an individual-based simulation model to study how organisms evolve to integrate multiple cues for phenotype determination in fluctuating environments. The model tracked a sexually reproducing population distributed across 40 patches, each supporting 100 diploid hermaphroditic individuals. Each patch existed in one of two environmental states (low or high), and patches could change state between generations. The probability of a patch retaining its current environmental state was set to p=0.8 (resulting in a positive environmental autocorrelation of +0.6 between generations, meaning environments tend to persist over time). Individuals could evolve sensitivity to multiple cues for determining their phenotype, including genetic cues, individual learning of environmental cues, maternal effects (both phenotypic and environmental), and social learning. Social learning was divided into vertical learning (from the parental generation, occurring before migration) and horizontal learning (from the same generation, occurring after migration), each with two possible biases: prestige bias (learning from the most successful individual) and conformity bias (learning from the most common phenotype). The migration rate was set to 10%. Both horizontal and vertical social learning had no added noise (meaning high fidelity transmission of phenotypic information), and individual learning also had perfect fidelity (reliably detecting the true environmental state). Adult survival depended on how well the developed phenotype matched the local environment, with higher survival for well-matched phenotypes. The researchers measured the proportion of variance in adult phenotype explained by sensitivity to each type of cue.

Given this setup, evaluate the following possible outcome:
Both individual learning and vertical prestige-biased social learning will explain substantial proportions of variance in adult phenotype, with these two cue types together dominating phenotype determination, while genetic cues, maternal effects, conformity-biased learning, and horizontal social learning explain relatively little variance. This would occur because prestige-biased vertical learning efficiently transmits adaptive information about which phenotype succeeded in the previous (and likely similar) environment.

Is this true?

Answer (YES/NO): NO